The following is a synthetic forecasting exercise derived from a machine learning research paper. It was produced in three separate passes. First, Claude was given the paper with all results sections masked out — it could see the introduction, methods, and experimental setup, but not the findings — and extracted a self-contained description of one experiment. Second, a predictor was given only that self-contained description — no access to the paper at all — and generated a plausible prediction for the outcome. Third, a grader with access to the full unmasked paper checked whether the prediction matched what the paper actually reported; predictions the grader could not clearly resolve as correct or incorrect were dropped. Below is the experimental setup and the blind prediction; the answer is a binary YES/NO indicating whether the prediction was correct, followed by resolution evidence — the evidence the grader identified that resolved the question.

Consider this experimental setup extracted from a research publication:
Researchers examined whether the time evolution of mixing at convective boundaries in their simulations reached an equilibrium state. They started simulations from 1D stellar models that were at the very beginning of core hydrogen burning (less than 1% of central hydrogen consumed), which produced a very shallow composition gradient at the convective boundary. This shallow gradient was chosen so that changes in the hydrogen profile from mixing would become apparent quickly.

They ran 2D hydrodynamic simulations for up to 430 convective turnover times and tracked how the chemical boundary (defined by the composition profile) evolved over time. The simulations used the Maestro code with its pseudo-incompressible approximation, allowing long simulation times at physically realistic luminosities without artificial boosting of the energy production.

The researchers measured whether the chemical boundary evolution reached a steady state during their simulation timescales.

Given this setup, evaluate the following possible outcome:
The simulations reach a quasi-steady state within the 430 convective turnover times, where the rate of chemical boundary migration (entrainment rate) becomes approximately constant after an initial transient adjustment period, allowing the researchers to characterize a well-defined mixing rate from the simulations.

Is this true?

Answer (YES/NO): NO